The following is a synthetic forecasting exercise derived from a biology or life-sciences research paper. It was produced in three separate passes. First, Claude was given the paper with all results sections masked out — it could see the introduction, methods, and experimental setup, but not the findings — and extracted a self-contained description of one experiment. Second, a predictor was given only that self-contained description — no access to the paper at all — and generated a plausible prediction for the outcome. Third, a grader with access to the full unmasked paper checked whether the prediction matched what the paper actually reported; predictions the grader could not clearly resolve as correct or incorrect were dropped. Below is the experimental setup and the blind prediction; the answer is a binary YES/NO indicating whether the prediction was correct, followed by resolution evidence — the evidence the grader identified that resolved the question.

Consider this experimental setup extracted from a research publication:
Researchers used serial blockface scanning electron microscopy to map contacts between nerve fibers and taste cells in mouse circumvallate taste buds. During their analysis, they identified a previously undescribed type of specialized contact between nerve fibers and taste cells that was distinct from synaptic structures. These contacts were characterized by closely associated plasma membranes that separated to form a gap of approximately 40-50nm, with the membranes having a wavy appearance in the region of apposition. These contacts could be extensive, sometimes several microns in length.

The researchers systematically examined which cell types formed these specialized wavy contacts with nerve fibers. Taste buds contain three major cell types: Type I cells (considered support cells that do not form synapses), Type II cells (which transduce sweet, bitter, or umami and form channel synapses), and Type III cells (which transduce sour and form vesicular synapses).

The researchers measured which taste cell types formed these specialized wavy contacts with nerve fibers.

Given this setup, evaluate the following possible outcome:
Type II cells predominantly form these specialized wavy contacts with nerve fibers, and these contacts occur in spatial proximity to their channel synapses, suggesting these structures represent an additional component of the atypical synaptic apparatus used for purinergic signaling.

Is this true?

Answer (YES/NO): NO